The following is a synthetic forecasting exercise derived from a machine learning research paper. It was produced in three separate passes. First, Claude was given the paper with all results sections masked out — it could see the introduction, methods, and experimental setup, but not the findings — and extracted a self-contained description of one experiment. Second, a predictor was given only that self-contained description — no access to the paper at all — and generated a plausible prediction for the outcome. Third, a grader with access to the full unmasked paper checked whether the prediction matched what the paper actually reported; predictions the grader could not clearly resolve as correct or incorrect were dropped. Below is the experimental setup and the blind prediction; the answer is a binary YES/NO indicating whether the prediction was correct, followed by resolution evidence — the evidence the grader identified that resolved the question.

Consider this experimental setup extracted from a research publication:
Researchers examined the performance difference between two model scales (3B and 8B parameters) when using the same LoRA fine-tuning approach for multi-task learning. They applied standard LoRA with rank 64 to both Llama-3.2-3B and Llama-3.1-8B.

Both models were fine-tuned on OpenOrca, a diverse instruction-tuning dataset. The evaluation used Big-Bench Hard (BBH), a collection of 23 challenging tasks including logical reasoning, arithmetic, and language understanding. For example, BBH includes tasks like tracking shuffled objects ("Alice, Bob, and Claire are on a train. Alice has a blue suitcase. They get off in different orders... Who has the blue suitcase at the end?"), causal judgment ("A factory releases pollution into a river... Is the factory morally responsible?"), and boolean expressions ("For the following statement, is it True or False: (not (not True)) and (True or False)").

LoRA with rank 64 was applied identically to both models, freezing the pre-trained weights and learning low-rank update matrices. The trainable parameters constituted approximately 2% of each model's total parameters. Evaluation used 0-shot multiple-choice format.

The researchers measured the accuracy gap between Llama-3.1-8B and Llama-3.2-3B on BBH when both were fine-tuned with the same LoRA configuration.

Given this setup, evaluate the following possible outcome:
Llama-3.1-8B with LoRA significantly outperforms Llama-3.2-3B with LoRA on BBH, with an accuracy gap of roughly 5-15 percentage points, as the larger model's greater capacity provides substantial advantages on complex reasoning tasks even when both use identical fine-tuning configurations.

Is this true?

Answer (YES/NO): YES